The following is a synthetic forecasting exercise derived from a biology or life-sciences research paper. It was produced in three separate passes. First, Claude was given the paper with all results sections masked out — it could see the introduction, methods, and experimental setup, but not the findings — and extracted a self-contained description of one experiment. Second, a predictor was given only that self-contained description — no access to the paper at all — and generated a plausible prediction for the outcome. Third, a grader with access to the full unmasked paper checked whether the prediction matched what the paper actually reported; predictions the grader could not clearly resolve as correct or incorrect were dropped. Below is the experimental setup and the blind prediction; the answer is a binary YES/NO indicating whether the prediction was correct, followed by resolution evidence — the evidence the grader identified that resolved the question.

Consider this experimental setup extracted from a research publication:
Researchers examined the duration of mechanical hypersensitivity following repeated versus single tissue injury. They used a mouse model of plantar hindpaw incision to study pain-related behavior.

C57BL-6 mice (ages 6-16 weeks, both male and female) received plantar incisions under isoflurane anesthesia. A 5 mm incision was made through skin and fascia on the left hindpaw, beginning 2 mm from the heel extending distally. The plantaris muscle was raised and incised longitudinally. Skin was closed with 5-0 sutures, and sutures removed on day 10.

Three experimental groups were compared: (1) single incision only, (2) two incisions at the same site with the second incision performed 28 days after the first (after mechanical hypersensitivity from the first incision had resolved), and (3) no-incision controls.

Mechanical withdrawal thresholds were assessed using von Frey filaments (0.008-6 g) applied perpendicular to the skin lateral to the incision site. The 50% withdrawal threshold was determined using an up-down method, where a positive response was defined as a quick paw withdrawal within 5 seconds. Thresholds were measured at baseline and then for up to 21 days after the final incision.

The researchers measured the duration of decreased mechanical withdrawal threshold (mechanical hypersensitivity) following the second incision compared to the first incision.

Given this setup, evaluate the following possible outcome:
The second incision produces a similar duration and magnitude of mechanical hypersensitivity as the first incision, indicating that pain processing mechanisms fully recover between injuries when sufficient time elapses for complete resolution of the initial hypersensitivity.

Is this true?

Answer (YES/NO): NO